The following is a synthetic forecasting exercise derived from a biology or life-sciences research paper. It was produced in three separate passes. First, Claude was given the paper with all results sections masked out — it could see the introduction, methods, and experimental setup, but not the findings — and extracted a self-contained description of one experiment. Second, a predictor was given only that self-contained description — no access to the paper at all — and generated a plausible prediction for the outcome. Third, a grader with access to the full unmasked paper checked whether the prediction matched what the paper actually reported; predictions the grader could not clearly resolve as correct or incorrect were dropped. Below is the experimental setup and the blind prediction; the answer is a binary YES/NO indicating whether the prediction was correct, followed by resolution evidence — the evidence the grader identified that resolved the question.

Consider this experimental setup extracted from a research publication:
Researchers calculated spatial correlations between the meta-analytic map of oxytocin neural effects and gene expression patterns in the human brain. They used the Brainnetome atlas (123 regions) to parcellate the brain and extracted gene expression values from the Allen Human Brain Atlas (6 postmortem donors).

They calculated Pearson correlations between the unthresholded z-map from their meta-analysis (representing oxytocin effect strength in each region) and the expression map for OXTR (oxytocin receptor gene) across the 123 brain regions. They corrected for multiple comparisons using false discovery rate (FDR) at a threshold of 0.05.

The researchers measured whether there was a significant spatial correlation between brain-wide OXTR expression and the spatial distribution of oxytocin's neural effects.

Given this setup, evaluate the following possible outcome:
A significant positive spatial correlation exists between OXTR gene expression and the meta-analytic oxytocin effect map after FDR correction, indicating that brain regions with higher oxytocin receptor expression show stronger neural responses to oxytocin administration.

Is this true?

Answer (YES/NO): YES